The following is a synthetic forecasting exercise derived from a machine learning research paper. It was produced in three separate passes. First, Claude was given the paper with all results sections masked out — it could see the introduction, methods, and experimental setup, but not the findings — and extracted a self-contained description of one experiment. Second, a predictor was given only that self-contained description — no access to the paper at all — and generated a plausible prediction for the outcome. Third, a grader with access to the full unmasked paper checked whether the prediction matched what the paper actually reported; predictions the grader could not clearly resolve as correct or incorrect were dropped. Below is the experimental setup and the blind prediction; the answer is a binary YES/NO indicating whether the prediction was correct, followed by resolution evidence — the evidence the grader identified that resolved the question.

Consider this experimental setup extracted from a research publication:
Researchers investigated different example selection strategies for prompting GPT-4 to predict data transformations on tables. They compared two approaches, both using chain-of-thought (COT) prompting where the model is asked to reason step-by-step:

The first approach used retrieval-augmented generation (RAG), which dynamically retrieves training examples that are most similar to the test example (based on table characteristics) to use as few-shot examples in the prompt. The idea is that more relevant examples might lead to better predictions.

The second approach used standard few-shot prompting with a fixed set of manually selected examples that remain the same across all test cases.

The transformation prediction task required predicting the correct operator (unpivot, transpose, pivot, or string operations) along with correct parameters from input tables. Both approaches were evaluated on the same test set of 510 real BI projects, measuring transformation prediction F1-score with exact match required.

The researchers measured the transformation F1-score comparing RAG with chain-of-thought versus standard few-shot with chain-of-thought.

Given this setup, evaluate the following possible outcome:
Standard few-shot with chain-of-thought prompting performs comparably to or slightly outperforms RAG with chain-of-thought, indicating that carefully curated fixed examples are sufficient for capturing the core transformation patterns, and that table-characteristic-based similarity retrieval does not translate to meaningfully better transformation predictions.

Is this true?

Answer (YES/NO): NO